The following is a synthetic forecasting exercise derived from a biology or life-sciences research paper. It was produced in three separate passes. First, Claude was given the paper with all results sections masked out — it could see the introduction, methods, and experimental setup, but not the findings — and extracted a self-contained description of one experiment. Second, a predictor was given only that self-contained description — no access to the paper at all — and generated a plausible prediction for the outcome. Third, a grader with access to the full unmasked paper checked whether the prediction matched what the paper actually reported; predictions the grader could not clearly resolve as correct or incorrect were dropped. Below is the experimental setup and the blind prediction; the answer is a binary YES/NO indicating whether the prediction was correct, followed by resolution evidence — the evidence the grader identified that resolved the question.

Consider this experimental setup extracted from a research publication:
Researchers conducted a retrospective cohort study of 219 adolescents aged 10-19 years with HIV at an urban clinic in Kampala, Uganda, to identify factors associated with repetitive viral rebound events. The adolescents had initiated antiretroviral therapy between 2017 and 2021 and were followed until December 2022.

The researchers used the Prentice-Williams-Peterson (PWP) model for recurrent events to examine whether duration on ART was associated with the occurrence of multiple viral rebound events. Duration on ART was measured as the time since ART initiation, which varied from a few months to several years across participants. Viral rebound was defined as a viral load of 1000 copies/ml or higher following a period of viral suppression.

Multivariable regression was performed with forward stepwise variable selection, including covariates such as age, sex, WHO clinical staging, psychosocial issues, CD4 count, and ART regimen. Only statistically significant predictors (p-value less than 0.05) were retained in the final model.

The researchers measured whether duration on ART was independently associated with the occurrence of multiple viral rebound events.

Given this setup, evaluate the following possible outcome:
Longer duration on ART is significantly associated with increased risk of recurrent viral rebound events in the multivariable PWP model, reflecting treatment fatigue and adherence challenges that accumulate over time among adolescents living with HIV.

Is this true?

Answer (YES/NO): NO